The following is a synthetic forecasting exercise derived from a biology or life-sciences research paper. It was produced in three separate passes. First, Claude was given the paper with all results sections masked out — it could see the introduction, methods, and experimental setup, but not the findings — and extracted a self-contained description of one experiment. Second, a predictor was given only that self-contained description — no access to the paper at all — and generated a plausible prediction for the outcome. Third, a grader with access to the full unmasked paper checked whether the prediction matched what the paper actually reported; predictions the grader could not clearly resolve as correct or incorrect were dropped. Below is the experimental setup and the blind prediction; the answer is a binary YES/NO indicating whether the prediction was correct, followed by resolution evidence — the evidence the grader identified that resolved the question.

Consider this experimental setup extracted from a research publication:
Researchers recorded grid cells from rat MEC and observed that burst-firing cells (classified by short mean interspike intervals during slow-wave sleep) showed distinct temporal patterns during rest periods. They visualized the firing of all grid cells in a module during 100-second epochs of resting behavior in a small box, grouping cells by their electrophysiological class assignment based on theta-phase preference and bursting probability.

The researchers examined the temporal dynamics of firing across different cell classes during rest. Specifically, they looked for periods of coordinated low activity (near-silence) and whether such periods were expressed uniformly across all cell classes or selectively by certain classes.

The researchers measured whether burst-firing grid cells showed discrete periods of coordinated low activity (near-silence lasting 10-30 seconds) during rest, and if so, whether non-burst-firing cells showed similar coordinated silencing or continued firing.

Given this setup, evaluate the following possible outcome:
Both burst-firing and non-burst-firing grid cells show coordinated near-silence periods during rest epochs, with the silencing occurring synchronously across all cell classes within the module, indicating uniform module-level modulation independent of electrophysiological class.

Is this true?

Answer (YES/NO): NO